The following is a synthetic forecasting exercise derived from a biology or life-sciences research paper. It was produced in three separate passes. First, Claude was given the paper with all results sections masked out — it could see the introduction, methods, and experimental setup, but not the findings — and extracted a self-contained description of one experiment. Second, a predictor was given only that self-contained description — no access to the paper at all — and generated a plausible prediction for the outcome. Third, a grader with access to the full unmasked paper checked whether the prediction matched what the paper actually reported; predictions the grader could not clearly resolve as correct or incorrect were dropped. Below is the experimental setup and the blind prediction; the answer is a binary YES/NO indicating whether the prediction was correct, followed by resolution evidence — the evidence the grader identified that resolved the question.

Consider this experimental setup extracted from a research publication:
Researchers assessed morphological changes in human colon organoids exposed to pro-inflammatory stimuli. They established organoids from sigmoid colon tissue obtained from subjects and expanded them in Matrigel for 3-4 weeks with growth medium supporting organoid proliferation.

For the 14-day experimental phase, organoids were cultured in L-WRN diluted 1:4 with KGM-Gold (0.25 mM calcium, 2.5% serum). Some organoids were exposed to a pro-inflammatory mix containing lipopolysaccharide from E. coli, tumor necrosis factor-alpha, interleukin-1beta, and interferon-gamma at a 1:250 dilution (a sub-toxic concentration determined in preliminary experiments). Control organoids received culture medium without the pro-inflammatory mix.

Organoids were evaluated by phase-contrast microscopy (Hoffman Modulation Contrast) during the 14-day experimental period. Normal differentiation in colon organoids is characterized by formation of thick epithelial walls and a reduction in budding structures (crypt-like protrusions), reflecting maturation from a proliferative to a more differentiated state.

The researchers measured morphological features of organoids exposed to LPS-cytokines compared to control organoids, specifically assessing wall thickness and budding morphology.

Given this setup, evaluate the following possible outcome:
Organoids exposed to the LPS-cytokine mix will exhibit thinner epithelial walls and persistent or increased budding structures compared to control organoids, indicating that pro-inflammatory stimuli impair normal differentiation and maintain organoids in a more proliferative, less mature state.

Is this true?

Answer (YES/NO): NO